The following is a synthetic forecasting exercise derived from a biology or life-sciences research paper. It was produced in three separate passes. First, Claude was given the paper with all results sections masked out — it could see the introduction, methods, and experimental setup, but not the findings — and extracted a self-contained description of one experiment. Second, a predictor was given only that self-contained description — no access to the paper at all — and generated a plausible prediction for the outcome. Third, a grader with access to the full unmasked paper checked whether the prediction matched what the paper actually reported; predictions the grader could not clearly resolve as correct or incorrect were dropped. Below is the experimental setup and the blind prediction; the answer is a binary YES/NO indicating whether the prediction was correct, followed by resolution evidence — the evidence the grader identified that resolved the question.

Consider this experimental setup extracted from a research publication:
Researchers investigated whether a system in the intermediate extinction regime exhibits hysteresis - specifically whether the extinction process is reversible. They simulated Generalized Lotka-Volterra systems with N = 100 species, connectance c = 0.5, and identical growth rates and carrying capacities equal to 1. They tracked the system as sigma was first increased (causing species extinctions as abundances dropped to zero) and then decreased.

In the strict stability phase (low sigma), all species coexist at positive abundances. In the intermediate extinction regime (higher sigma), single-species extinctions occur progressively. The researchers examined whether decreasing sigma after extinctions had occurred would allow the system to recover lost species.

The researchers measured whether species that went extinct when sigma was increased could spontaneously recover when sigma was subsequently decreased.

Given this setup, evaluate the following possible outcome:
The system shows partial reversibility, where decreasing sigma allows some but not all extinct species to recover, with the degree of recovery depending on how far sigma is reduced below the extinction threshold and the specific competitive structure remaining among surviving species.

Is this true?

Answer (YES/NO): NO